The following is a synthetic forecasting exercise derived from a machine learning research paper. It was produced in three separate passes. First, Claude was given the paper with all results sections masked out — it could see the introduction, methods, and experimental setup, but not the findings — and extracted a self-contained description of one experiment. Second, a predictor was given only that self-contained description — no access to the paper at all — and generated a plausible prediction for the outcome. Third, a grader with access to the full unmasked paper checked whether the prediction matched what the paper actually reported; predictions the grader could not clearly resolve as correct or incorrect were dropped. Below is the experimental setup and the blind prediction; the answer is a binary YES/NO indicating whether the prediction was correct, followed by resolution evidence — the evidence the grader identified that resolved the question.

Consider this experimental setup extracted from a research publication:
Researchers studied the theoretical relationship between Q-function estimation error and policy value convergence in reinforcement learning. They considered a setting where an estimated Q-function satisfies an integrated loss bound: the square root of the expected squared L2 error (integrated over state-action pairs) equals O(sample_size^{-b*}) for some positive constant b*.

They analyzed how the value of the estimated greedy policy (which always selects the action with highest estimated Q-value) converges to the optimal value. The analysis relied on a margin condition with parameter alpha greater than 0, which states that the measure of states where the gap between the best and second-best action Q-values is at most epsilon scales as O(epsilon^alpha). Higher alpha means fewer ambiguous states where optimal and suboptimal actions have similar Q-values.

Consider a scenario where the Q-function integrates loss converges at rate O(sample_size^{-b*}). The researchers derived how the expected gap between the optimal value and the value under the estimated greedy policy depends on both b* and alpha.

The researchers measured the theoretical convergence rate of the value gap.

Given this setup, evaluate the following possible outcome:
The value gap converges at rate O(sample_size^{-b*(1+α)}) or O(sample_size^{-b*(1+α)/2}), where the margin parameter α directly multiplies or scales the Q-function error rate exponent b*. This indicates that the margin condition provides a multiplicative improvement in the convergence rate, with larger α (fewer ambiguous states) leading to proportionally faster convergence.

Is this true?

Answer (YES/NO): NO